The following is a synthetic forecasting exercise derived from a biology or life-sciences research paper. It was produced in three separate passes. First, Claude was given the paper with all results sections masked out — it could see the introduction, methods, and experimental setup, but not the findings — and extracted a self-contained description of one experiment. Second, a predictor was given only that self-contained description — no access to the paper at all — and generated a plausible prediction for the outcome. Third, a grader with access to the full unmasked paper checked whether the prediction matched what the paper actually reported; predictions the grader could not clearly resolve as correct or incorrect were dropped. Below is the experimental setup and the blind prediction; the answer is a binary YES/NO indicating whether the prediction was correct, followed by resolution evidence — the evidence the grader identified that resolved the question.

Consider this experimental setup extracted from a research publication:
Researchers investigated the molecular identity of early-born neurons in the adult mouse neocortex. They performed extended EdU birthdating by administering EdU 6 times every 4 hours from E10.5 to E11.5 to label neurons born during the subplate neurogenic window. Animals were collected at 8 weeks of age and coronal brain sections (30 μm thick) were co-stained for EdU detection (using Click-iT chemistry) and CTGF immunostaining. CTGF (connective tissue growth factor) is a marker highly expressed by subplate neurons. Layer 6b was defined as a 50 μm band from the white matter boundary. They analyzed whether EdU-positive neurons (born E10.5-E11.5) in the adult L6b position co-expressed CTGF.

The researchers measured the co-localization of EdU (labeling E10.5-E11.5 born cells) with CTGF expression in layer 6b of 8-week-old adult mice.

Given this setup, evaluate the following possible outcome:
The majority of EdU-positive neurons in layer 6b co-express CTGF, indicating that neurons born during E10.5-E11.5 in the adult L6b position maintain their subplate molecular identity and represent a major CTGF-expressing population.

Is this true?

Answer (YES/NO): YES